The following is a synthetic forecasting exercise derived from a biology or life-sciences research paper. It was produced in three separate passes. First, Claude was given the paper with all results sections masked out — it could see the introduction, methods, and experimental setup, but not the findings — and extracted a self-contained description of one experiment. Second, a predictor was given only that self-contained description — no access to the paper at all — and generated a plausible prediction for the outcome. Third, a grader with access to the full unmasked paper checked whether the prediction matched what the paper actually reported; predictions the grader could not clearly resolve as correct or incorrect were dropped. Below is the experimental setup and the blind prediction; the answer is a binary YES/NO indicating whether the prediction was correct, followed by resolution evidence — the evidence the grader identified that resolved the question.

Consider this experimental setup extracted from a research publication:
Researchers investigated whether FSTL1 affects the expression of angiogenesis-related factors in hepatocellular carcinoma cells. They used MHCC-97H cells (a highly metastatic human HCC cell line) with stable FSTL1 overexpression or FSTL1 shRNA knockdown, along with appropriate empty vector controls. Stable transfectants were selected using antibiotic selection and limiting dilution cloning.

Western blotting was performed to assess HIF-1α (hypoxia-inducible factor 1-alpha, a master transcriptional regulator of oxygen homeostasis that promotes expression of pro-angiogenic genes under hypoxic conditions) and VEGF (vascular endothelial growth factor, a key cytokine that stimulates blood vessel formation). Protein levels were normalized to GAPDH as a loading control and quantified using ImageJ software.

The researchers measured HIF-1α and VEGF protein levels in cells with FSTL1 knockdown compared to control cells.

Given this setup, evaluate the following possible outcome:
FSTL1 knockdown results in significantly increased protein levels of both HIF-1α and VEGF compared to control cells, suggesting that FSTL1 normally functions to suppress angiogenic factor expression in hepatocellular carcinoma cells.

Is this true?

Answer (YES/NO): NO